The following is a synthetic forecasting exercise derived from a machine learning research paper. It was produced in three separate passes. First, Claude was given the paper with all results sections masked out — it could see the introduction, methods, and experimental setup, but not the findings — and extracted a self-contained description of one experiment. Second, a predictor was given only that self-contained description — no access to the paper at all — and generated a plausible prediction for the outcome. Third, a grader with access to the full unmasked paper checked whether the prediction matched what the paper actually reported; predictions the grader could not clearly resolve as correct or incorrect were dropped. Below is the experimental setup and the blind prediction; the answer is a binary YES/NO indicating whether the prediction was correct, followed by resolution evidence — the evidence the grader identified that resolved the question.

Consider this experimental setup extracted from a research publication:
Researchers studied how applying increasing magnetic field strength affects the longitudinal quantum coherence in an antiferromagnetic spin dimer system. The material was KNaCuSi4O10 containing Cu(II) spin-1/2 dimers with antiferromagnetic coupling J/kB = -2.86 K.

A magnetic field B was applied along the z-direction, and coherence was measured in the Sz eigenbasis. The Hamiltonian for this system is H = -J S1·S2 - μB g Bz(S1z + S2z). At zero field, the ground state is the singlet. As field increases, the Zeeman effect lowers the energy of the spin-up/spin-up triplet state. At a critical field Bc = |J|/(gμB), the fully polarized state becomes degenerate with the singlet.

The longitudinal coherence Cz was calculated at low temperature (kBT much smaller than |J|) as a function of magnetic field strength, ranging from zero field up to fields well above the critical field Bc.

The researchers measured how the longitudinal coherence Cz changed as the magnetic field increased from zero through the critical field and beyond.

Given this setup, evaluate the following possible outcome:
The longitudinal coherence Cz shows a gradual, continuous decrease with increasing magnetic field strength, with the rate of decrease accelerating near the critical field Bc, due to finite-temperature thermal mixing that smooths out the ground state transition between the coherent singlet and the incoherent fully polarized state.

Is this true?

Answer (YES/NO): NO